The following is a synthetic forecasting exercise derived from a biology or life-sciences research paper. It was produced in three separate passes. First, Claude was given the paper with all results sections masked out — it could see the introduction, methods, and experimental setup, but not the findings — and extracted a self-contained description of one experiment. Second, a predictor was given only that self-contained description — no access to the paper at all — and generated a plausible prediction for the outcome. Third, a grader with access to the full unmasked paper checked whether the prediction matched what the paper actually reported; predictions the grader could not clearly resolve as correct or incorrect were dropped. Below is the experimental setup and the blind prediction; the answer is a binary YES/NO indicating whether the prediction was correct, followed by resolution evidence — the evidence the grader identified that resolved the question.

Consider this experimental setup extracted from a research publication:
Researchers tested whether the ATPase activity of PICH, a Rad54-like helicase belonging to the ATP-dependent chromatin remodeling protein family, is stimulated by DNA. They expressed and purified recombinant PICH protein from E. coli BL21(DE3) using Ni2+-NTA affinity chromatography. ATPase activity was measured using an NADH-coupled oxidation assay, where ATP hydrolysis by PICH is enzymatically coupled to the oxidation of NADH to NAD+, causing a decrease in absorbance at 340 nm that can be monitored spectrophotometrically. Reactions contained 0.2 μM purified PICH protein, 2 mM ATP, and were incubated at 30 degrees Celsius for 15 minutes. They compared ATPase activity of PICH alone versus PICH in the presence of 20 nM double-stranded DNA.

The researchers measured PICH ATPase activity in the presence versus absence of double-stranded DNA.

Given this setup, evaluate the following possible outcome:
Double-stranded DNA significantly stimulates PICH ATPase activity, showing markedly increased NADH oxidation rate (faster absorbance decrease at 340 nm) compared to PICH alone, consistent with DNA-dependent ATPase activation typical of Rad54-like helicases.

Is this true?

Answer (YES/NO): YES